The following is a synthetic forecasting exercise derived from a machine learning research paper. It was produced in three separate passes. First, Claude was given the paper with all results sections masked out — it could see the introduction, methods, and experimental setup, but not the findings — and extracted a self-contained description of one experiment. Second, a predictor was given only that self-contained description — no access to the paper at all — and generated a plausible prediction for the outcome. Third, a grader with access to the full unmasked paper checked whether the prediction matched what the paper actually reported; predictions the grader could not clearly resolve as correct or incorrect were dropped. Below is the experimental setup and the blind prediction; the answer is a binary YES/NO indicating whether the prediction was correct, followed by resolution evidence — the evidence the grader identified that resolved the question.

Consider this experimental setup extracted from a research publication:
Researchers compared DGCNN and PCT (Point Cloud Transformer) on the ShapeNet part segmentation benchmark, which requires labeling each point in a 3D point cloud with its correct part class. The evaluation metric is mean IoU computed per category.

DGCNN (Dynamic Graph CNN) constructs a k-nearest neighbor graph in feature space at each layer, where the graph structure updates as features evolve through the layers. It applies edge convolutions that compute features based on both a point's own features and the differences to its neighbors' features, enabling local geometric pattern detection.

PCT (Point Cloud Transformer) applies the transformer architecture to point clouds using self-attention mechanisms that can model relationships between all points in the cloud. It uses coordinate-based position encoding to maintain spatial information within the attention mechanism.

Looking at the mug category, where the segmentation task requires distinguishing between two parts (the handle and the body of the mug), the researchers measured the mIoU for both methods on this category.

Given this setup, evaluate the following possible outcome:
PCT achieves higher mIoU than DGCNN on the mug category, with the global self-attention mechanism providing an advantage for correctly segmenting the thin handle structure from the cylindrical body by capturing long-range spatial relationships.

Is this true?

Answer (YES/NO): NO